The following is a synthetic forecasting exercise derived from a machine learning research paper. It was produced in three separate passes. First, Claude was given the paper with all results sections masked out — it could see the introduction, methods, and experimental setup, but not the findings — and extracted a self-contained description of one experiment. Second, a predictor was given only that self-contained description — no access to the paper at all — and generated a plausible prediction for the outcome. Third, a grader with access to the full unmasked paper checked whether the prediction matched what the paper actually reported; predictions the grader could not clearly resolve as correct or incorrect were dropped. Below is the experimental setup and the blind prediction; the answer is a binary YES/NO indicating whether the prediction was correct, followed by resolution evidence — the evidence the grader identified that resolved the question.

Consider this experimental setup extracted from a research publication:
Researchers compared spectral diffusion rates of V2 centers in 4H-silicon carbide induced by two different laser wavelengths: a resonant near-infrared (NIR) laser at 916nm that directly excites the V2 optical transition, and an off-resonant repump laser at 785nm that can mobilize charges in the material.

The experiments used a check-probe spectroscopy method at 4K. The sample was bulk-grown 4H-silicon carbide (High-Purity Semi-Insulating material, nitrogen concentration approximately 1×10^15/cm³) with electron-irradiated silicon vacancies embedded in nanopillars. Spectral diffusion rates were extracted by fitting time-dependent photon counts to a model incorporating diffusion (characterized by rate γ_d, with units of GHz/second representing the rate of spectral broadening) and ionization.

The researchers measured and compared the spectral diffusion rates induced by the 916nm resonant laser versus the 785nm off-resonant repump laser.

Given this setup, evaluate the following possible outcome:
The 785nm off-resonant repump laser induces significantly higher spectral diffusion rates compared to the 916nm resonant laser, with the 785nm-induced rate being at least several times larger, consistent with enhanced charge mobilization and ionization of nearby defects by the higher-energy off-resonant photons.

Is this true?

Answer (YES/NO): YES